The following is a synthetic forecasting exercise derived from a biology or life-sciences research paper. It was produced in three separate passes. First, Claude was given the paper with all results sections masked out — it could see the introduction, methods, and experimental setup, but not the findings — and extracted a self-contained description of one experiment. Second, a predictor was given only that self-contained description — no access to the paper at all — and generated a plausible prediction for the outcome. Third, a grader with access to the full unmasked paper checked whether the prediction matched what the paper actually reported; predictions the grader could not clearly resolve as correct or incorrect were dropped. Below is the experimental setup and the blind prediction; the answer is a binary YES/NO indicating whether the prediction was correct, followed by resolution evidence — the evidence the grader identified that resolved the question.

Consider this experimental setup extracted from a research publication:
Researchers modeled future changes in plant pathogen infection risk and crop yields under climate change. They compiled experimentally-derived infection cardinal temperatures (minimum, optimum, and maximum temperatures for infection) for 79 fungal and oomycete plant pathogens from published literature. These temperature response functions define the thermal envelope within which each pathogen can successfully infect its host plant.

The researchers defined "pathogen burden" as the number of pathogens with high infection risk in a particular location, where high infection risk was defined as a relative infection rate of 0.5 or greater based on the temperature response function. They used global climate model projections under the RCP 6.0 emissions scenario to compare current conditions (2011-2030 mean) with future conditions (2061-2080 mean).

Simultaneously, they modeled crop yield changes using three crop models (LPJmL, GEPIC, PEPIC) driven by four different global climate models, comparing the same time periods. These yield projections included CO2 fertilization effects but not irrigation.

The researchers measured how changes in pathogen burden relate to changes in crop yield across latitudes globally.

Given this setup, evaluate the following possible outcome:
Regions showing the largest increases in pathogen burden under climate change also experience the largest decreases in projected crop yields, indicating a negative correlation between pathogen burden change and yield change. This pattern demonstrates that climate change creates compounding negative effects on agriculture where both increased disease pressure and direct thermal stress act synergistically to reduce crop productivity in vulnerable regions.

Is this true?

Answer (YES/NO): NO